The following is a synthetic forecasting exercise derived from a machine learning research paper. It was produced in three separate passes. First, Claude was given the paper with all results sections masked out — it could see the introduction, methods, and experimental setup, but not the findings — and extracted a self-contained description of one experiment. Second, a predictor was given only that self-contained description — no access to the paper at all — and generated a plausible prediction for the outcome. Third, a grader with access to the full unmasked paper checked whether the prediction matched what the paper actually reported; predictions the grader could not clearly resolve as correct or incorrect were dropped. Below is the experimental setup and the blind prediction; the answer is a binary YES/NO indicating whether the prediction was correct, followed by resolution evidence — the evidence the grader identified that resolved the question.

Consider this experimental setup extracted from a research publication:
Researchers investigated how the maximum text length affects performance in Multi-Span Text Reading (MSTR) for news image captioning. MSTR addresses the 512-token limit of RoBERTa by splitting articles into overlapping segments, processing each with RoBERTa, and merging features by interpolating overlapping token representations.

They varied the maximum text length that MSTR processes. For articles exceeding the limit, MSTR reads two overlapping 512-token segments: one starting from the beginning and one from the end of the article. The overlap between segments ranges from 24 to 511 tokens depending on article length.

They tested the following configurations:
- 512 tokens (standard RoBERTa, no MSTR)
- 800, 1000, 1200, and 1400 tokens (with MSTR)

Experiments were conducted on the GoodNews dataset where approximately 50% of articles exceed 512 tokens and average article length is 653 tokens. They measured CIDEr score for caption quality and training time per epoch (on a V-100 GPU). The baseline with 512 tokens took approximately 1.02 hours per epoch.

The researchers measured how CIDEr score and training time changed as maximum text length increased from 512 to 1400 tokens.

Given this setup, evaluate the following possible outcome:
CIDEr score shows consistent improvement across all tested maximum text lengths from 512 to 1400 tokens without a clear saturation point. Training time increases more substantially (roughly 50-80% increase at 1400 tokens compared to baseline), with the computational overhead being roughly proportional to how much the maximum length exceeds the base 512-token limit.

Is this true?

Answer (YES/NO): NO